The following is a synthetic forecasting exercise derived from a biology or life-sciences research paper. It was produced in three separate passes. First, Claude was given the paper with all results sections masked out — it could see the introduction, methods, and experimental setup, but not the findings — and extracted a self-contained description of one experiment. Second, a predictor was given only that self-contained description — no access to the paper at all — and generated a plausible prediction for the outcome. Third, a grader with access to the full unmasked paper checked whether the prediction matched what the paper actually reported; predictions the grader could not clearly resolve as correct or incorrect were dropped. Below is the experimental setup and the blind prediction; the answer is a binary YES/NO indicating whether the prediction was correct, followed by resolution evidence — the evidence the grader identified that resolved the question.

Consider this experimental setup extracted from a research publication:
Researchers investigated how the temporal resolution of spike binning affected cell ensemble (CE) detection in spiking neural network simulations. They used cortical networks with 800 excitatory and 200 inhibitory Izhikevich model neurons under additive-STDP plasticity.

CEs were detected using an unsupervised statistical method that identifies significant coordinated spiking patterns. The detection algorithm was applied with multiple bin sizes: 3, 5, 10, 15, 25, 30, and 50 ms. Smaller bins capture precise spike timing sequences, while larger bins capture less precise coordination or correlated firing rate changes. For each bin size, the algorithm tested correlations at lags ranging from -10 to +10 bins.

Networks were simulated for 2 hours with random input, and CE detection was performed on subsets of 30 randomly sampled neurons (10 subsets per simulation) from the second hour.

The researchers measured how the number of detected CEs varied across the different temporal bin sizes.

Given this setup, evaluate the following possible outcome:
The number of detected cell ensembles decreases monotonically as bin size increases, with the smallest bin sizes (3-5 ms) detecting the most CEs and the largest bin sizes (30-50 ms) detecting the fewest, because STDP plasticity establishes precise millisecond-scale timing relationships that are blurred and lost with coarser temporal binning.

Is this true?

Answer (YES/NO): NO